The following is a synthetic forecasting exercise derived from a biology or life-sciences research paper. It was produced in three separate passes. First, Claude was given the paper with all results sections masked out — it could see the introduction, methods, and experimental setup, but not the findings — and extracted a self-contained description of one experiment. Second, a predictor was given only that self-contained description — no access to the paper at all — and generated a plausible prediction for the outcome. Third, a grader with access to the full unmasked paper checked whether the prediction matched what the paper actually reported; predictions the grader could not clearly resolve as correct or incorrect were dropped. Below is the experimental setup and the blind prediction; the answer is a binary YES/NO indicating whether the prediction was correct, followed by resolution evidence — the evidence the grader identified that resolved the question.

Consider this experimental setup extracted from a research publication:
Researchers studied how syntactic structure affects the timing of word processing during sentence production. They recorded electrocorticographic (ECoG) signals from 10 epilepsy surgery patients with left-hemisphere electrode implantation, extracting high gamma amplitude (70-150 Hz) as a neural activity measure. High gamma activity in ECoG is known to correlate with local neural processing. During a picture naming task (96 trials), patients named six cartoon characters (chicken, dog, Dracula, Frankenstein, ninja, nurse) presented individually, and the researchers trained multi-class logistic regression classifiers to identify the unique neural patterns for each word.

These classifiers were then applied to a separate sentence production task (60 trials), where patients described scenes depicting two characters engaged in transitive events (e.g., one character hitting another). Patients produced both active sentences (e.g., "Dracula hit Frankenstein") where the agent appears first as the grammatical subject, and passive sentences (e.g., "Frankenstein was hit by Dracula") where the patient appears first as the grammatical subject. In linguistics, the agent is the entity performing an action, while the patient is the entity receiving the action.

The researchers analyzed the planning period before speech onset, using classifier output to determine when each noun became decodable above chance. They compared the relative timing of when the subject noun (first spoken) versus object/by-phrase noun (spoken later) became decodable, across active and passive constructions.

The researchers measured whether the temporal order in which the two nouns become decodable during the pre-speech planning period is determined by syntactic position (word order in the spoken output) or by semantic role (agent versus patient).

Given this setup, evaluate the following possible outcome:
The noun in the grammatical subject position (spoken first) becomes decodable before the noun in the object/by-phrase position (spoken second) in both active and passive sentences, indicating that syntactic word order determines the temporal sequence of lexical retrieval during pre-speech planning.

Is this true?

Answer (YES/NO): NO